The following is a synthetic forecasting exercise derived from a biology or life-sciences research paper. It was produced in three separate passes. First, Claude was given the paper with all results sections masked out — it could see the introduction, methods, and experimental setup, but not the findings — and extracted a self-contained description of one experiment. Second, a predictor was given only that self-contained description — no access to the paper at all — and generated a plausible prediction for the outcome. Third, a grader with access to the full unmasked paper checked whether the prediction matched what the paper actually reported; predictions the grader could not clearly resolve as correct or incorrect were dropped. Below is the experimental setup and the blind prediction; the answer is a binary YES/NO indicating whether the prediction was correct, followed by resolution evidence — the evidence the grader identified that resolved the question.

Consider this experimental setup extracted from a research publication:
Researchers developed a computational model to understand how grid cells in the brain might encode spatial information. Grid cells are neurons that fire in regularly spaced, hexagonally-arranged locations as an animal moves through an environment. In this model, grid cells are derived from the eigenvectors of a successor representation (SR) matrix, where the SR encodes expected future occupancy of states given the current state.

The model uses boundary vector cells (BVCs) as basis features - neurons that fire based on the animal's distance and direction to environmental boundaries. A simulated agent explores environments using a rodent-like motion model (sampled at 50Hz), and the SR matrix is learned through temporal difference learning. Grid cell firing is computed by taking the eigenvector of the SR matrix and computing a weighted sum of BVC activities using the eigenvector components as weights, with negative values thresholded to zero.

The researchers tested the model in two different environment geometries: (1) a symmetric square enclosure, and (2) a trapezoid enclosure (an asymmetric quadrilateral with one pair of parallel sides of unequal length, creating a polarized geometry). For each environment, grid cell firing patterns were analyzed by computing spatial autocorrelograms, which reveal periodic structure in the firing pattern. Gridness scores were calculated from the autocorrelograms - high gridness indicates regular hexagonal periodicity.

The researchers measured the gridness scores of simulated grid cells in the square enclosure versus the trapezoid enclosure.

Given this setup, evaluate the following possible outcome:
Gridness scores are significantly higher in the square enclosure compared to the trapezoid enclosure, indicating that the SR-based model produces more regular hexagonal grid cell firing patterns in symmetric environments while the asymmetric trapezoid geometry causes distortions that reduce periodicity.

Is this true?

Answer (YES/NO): YES